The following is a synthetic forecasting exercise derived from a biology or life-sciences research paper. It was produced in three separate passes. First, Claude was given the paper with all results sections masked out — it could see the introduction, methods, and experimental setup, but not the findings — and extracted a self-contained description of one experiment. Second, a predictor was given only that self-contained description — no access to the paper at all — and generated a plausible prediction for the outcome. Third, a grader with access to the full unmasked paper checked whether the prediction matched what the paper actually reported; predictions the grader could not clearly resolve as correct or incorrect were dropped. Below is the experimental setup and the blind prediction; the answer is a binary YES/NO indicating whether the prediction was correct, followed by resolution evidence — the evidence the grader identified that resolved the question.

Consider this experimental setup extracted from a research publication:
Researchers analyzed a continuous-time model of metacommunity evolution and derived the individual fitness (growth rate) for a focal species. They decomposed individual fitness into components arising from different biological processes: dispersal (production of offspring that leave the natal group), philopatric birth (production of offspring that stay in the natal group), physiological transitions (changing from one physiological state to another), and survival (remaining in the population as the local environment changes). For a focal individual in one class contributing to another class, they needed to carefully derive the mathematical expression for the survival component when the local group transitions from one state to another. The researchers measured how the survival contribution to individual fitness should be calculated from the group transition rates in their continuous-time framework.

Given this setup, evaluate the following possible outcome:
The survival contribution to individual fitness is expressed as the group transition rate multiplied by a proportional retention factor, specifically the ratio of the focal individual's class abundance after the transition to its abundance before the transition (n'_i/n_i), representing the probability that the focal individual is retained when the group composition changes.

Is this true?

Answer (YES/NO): NO